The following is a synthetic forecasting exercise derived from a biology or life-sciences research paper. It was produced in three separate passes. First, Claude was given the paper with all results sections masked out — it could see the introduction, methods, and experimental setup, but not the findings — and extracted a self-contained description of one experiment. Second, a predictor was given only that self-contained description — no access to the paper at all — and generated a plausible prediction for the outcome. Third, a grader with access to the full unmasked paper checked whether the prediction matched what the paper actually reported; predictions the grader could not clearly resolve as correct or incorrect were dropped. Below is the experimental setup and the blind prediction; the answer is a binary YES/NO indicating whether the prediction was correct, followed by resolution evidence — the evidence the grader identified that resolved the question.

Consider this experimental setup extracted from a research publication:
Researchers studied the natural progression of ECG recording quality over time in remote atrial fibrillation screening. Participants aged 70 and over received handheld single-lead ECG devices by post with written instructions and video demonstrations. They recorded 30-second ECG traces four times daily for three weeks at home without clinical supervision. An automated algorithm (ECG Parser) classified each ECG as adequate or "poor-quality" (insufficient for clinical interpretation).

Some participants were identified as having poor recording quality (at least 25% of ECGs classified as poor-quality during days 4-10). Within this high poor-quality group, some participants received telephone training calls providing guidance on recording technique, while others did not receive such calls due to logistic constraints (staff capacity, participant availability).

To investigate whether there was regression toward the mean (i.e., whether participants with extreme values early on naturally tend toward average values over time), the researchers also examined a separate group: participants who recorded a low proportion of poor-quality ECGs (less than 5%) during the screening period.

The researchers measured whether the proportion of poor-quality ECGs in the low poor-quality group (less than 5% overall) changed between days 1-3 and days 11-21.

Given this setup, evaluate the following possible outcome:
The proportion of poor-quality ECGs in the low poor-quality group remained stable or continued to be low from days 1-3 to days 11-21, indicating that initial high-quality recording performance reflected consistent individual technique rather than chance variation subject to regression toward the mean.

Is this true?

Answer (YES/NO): YES